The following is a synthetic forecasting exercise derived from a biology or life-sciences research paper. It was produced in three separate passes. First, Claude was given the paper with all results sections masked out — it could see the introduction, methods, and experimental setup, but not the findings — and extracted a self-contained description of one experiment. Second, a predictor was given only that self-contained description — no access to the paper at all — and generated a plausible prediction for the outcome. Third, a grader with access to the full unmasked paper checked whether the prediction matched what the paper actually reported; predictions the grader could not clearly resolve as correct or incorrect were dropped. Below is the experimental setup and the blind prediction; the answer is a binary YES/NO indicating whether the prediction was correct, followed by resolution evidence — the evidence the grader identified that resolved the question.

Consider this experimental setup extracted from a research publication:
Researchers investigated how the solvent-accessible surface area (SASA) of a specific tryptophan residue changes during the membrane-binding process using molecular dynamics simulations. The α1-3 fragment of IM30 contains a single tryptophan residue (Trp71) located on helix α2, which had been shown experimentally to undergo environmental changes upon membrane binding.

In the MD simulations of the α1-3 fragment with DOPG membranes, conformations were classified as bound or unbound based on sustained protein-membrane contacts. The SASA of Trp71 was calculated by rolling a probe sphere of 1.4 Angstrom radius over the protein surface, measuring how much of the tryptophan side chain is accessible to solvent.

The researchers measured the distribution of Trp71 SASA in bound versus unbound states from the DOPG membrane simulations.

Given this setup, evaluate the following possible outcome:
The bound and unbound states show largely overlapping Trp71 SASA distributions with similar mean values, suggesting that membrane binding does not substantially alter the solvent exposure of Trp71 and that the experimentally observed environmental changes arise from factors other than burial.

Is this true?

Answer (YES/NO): NO